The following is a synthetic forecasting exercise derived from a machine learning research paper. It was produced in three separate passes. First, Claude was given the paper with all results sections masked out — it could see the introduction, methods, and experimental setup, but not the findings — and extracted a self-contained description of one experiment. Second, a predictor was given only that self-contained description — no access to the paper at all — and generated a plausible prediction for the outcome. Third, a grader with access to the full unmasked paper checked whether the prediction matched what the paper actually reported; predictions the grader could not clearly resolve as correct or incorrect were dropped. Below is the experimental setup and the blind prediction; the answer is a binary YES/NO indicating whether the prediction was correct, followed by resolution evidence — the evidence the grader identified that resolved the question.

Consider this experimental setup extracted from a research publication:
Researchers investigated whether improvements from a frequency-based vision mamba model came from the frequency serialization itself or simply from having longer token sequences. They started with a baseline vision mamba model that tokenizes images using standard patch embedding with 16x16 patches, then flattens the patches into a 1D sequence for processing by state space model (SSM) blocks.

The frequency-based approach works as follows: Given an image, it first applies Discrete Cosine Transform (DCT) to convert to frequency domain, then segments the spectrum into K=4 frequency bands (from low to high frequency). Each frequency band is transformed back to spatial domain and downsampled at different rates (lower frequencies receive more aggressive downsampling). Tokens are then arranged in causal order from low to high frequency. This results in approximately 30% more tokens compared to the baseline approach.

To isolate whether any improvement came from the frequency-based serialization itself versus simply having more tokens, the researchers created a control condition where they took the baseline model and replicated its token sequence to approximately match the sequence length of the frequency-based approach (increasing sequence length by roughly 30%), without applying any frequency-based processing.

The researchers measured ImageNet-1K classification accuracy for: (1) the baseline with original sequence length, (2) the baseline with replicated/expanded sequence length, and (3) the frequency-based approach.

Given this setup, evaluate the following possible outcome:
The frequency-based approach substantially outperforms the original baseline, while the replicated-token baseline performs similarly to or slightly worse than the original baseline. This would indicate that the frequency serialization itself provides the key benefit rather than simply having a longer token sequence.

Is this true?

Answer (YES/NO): YES